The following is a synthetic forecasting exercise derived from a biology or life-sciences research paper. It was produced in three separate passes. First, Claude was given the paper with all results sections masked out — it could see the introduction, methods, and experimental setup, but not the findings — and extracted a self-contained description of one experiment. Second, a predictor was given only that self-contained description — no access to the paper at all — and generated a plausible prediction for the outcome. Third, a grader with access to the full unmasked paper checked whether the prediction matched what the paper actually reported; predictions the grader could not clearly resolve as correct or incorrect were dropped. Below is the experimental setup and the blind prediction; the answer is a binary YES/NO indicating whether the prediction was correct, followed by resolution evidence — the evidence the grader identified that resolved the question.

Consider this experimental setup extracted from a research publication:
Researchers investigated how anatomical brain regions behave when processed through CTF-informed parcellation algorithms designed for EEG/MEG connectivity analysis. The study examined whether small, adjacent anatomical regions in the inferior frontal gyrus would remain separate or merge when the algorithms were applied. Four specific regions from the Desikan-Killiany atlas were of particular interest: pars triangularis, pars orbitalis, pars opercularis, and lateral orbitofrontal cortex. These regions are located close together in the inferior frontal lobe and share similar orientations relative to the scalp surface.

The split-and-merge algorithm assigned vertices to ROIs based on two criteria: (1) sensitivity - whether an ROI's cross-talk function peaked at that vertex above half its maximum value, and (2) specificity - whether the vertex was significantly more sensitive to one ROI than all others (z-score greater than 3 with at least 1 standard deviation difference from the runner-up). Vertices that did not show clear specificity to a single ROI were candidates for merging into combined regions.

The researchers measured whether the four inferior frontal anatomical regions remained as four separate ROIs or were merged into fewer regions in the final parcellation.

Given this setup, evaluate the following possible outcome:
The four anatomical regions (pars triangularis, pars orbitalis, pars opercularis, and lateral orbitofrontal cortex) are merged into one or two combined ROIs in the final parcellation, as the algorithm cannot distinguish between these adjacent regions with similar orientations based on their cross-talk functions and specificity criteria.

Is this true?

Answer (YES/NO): YES